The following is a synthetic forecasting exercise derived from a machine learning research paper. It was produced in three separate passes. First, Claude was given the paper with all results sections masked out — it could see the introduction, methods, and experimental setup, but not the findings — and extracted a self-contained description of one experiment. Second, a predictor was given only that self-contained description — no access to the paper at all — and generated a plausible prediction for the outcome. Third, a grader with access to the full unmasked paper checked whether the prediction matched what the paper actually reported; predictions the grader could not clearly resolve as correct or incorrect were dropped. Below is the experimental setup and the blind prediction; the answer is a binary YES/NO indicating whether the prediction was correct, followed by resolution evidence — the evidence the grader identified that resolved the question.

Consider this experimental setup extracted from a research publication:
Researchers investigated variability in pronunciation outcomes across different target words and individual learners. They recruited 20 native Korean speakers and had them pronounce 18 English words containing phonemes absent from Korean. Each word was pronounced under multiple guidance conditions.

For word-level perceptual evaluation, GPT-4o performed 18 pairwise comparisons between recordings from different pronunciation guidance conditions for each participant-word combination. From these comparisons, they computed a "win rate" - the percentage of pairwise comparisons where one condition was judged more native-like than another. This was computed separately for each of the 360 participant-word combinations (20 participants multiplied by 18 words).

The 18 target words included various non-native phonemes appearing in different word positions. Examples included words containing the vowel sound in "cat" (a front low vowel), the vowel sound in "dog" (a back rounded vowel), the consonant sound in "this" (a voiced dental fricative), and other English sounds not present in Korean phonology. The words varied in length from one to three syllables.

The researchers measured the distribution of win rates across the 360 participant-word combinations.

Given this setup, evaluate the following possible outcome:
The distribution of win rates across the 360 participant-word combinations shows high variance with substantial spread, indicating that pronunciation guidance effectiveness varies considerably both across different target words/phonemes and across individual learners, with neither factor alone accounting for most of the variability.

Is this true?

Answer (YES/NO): NO